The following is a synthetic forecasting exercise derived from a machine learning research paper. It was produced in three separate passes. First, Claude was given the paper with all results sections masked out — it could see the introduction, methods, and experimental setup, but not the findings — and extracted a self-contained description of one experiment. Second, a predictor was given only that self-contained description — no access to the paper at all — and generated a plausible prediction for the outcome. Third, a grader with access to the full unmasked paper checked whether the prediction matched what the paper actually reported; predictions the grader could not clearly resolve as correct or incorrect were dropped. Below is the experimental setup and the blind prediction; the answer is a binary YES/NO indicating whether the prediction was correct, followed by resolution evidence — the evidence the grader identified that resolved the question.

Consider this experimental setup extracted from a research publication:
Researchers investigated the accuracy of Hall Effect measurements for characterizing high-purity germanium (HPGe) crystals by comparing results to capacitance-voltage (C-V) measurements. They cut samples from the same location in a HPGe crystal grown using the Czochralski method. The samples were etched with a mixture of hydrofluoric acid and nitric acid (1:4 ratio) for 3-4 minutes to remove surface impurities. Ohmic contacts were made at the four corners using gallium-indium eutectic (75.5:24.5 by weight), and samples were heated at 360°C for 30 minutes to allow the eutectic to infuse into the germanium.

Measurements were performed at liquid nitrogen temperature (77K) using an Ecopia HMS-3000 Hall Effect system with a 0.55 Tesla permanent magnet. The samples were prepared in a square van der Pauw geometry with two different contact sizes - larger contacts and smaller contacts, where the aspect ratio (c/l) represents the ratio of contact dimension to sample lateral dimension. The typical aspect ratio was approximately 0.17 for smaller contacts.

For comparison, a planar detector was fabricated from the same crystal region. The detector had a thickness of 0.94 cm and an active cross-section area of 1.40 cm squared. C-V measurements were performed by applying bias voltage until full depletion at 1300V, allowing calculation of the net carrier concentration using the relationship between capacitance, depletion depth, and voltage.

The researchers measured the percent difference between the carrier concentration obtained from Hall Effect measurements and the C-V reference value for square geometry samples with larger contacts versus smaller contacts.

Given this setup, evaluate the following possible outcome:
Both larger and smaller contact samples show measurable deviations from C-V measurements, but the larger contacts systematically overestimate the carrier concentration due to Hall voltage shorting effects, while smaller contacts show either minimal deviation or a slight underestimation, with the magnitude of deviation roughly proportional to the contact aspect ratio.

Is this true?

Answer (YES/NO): NO